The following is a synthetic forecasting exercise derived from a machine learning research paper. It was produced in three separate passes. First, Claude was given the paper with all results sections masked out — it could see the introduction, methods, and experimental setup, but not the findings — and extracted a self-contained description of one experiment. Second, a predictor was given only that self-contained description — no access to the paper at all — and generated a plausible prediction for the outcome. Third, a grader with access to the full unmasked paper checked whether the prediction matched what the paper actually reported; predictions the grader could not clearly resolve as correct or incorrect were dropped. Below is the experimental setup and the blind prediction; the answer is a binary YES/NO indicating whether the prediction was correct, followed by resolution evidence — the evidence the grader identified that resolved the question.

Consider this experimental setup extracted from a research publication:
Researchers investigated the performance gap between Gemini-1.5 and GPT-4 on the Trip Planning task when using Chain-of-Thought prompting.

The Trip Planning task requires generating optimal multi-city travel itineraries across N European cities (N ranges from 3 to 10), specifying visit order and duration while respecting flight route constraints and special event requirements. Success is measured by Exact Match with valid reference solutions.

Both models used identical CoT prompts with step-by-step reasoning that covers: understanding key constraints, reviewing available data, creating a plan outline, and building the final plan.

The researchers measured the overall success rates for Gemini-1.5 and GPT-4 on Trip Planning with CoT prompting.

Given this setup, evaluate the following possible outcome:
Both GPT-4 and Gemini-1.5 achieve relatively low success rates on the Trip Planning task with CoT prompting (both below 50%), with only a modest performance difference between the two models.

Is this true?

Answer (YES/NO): NO